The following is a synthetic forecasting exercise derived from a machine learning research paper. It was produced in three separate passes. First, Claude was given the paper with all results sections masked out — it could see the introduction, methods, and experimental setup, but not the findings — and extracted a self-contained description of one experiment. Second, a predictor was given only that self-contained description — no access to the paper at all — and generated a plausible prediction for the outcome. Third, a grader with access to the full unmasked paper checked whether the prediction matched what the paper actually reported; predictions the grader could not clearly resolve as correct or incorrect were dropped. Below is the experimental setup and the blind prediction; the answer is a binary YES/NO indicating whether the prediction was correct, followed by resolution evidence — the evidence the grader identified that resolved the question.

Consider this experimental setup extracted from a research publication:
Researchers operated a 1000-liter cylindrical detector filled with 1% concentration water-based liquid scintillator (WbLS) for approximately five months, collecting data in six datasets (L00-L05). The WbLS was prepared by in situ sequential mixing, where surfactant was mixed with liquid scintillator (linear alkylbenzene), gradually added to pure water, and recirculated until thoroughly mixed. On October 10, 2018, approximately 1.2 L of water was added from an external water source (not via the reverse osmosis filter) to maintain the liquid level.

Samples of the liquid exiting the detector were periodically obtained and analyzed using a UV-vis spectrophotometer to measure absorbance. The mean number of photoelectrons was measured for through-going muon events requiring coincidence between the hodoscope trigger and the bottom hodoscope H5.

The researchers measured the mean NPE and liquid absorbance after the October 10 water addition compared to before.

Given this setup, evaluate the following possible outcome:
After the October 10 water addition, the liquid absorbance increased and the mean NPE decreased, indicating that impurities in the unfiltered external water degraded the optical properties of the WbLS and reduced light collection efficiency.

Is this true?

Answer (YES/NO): YES